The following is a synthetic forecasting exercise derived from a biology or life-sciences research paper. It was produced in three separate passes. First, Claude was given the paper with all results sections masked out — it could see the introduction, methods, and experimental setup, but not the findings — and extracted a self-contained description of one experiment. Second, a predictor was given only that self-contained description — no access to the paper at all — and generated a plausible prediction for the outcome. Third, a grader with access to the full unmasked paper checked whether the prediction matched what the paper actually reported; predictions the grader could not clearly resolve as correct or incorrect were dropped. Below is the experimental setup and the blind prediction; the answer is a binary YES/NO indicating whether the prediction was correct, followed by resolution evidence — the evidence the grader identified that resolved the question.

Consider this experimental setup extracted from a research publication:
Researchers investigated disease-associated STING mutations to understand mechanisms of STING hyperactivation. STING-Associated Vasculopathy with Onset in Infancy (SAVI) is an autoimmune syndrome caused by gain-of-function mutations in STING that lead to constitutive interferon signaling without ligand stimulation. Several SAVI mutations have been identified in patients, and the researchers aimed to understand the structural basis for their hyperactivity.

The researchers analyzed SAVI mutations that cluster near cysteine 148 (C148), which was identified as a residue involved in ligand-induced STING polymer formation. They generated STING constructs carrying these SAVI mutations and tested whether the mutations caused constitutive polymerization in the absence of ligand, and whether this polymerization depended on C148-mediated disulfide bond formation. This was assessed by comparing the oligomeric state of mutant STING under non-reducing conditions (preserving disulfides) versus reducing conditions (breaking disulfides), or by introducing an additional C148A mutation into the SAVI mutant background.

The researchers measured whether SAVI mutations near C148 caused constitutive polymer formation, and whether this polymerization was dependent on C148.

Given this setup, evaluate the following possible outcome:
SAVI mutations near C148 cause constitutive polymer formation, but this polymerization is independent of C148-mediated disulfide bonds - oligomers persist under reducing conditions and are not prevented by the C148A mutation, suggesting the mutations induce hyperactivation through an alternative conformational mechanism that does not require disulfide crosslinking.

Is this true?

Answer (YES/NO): NO